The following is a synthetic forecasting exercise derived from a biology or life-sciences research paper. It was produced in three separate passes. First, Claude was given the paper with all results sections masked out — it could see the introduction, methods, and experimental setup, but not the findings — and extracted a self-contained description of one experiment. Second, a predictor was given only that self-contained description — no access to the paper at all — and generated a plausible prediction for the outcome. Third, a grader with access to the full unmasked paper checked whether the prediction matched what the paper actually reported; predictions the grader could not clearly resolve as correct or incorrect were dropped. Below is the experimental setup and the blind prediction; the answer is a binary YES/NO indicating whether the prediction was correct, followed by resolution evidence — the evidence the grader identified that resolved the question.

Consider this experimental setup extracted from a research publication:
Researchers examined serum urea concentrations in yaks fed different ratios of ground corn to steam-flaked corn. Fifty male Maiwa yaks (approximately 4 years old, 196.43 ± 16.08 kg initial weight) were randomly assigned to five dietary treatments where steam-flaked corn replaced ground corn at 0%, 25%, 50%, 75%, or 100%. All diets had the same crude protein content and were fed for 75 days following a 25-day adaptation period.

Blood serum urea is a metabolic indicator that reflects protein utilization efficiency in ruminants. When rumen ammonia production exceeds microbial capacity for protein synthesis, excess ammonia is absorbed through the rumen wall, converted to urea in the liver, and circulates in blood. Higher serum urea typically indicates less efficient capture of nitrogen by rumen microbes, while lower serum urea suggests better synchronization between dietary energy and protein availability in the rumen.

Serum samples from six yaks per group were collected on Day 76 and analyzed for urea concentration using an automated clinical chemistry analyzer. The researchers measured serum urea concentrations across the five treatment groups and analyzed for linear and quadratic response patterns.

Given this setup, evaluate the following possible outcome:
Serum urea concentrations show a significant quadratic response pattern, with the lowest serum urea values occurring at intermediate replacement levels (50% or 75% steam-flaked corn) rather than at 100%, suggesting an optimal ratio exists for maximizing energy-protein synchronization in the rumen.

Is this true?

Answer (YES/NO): NO